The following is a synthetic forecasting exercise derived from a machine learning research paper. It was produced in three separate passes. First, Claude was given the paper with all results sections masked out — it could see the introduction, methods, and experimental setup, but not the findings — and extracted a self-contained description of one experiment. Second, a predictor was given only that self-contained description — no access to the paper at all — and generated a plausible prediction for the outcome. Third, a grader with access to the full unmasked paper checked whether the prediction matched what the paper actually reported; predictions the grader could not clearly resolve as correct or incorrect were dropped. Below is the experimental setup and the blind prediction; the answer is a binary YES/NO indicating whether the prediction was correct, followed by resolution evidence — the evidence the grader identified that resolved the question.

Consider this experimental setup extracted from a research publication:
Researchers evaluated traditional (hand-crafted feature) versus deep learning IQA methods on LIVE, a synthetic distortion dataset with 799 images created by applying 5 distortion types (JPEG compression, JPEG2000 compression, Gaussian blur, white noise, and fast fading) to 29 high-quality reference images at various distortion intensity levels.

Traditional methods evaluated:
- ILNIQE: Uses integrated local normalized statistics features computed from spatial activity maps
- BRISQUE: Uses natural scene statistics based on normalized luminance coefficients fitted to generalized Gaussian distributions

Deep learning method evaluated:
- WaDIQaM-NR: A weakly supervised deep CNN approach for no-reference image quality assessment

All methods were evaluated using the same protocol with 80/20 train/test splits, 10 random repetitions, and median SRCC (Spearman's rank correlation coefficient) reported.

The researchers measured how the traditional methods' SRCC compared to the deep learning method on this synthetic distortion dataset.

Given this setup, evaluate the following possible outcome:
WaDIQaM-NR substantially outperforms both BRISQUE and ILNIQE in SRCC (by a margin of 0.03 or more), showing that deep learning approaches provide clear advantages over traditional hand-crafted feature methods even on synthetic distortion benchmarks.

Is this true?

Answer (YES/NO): YES